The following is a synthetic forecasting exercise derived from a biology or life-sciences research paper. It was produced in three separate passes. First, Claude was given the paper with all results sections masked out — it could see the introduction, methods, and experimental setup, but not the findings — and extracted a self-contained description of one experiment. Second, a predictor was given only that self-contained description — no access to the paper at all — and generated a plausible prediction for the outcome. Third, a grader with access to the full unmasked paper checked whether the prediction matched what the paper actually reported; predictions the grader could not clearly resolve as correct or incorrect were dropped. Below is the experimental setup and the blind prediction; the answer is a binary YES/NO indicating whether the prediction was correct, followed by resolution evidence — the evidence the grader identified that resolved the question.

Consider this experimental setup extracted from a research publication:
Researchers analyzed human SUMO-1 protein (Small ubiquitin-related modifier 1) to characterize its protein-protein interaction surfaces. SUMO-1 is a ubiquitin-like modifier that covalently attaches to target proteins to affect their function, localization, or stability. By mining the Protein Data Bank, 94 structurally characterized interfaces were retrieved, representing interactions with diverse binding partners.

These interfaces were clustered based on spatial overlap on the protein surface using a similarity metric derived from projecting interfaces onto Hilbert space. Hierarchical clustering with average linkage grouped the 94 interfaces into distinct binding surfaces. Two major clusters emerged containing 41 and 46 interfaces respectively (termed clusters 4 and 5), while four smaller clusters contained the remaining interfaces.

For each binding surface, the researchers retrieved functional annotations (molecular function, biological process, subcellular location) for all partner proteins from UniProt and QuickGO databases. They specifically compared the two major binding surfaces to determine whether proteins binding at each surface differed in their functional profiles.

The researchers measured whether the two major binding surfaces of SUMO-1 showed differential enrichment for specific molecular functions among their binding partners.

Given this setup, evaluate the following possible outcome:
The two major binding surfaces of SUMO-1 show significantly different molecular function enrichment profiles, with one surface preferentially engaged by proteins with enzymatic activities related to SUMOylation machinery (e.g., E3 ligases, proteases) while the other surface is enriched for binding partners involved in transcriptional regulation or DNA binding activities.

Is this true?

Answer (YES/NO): NO